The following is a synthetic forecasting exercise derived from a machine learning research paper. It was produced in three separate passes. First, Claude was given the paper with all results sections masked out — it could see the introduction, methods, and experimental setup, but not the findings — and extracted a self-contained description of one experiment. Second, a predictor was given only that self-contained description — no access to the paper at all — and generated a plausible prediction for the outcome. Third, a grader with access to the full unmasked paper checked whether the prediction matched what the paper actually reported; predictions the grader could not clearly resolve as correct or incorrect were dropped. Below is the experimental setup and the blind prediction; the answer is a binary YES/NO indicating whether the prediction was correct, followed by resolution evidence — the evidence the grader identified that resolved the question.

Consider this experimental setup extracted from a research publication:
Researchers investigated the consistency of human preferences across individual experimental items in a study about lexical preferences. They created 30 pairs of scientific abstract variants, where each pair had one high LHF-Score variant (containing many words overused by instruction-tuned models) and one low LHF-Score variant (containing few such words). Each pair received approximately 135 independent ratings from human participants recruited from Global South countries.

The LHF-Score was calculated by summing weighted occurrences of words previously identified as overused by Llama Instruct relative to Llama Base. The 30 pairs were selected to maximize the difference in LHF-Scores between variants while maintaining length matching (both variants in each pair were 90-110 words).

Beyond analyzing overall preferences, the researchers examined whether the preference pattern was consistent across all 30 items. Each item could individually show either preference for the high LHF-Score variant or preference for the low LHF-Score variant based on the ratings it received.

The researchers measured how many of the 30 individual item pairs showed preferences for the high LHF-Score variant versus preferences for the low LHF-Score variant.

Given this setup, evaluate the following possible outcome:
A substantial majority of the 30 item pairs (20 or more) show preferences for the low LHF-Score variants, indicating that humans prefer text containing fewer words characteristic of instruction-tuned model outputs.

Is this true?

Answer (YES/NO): NO